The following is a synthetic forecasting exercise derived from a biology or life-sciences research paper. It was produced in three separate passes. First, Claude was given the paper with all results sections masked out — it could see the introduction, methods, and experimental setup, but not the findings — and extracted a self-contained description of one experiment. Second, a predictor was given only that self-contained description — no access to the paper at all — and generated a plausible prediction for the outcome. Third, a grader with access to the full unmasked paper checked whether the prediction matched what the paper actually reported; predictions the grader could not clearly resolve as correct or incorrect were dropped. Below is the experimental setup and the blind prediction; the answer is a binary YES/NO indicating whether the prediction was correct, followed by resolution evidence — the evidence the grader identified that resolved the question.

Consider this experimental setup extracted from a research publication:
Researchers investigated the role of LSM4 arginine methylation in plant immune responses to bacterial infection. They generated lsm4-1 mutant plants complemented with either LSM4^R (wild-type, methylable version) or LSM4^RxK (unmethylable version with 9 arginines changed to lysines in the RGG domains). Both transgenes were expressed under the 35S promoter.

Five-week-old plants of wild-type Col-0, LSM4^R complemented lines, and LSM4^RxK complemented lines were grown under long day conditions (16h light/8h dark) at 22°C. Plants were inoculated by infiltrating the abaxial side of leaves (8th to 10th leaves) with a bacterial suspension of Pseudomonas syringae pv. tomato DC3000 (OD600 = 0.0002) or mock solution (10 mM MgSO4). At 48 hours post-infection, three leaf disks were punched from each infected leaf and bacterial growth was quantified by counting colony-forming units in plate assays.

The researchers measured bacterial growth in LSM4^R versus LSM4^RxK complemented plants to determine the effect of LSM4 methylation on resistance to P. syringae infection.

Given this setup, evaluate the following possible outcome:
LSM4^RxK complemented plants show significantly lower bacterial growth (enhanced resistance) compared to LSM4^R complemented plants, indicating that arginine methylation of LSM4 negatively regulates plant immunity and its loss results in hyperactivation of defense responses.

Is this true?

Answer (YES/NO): YES